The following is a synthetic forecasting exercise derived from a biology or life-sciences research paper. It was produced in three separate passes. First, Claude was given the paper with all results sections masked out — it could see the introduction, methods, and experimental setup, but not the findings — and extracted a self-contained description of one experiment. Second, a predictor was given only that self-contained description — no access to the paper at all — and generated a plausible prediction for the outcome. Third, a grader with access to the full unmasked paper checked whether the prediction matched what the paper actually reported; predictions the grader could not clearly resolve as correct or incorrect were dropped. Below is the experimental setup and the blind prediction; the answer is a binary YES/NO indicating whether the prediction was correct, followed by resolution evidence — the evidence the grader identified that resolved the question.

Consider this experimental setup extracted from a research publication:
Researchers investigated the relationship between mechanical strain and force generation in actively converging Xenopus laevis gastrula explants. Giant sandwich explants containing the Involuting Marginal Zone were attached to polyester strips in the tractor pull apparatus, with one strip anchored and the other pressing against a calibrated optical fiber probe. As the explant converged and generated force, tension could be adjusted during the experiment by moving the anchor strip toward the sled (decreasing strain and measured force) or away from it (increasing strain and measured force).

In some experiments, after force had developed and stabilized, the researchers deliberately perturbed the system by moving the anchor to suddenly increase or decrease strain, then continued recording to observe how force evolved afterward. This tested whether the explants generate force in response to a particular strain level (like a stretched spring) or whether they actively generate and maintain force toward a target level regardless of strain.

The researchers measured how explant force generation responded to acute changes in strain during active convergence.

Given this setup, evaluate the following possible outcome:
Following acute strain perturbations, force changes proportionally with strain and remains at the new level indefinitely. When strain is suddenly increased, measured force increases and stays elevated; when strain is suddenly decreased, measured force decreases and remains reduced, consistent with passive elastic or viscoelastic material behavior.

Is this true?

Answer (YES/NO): NO